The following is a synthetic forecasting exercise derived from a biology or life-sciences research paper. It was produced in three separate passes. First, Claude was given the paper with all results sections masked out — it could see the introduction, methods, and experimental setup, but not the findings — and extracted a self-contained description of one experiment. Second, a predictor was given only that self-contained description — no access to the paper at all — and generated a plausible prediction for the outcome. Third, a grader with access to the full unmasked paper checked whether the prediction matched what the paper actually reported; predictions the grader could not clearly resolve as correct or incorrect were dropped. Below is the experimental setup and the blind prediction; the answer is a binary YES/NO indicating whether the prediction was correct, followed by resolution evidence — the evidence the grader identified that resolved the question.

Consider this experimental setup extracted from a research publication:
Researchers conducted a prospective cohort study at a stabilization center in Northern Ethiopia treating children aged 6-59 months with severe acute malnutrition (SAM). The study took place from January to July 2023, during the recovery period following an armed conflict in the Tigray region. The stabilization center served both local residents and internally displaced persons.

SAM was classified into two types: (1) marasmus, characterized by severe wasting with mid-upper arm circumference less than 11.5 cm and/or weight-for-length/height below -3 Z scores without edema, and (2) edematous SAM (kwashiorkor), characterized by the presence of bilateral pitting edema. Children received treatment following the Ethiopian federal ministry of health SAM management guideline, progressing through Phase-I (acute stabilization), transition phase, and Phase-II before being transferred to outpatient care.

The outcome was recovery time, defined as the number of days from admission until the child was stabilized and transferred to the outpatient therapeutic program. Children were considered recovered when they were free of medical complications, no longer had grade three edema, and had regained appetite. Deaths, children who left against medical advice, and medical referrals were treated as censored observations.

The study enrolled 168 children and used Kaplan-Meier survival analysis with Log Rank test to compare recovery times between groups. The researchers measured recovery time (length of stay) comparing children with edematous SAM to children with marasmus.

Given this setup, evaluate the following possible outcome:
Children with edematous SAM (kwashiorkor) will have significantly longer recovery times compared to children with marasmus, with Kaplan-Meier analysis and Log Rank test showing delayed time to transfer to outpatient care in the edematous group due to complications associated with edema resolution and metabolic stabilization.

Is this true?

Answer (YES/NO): YES